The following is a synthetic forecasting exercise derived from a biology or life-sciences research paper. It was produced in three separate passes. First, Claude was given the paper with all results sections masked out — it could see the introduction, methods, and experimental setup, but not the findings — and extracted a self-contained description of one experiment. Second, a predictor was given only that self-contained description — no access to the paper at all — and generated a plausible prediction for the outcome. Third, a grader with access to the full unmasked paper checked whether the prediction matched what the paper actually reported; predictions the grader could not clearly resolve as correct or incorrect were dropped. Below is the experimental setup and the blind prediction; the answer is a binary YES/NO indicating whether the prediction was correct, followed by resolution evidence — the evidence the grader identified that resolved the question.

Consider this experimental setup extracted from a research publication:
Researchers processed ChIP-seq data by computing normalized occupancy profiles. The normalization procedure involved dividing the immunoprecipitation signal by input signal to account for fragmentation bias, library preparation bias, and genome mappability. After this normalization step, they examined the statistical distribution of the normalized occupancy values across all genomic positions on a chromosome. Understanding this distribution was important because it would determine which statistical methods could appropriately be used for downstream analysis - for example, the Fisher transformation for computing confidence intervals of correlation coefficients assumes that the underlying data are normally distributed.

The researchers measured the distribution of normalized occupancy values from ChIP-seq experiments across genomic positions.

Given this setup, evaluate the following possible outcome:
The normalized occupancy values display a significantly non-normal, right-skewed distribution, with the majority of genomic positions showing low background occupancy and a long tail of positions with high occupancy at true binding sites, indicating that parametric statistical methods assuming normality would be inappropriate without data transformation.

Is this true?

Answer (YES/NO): NO